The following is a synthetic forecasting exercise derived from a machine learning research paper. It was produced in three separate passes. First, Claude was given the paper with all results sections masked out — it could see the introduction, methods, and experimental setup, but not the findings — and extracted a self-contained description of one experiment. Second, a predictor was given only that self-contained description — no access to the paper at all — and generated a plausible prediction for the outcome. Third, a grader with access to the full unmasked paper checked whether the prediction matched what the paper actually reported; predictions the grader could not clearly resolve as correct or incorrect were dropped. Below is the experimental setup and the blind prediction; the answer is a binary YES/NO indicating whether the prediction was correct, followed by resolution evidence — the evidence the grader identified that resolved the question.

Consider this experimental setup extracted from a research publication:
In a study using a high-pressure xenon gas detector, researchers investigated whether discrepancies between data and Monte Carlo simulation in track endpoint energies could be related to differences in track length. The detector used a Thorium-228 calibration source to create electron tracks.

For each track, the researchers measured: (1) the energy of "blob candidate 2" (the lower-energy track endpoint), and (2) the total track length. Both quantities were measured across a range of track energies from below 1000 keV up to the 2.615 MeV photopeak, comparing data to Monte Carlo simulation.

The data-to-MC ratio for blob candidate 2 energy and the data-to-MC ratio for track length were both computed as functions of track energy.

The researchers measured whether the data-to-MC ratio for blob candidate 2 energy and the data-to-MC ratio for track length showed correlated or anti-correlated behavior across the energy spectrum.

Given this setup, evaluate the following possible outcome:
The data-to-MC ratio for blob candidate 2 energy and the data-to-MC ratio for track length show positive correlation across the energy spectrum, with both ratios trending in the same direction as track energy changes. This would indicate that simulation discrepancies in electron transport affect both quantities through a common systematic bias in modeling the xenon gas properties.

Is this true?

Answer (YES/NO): NO